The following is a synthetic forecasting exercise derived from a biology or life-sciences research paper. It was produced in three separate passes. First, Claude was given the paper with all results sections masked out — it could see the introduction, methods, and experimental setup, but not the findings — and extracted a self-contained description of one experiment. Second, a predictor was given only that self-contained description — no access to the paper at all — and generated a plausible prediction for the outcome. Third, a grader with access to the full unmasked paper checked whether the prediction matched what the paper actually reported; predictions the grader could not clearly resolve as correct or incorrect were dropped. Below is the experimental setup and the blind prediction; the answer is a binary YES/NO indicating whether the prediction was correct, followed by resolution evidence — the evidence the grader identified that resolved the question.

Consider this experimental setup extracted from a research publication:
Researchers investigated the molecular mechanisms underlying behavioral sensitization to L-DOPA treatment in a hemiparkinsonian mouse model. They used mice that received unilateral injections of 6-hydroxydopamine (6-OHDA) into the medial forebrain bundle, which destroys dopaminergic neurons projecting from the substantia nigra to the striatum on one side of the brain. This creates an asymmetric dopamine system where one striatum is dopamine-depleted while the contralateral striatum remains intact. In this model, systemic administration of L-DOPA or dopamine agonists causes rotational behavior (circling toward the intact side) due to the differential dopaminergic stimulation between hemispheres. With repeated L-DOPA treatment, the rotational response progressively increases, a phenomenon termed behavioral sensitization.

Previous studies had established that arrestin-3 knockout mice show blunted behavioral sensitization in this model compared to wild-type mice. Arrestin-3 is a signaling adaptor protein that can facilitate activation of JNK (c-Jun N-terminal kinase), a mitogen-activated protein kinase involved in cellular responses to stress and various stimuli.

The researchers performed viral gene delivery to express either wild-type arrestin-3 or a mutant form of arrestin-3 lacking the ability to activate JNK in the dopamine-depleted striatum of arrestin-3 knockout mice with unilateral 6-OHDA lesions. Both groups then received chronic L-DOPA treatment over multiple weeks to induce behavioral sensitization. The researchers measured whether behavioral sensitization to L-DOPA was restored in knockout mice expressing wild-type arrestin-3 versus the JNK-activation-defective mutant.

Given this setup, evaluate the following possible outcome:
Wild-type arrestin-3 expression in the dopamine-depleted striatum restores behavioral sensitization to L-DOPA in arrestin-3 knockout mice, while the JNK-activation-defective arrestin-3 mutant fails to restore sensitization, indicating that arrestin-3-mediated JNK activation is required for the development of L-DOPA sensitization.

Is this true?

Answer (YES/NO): YES